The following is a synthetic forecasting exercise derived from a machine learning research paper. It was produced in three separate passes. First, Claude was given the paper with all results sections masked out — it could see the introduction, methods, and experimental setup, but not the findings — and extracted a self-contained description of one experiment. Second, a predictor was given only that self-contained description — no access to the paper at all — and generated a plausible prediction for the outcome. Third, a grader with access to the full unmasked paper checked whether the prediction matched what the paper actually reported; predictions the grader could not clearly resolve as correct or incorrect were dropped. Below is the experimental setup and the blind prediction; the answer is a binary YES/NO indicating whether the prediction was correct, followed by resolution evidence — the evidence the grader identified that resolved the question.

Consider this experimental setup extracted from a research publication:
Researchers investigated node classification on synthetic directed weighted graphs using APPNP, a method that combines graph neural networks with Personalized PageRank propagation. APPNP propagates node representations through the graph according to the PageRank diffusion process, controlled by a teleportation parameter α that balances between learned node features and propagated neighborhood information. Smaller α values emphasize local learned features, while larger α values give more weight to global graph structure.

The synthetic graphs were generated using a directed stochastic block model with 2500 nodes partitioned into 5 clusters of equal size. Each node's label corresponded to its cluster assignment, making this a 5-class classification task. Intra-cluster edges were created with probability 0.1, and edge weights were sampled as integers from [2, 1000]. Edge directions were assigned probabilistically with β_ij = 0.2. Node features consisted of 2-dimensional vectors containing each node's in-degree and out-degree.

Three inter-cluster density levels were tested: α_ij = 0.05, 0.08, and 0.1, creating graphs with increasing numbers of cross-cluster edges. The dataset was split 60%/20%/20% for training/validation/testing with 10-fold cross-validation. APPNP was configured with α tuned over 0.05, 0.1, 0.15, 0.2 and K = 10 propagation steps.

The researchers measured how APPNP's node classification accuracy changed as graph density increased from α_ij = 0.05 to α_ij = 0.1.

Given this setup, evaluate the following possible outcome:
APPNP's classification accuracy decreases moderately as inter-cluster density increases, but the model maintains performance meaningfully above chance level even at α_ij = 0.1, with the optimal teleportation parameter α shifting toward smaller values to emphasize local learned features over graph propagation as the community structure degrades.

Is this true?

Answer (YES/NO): NO